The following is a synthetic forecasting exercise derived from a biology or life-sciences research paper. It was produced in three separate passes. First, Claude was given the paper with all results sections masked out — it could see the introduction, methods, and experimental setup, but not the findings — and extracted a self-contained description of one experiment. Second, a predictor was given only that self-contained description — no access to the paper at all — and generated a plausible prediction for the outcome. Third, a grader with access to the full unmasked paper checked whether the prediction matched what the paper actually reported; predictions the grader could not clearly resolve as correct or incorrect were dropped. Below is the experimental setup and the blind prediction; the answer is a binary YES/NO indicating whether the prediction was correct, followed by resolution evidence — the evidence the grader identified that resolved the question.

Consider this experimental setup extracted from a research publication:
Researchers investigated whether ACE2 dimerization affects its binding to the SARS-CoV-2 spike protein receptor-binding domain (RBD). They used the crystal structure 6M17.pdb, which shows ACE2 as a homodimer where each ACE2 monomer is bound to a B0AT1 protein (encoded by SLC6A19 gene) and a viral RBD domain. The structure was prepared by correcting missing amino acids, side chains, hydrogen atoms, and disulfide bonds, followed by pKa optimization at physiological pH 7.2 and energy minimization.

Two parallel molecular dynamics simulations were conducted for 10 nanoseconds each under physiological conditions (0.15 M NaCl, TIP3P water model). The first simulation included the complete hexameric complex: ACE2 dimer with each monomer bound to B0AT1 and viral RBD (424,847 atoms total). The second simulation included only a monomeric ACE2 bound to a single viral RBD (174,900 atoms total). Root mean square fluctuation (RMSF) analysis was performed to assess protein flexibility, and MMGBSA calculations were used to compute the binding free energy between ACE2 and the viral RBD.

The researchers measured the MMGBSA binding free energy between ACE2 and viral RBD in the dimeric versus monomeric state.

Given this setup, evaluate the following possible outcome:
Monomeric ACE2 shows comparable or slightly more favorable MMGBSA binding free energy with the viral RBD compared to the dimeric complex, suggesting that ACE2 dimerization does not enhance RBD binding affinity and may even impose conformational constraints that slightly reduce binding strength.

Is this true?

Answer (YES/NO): NO